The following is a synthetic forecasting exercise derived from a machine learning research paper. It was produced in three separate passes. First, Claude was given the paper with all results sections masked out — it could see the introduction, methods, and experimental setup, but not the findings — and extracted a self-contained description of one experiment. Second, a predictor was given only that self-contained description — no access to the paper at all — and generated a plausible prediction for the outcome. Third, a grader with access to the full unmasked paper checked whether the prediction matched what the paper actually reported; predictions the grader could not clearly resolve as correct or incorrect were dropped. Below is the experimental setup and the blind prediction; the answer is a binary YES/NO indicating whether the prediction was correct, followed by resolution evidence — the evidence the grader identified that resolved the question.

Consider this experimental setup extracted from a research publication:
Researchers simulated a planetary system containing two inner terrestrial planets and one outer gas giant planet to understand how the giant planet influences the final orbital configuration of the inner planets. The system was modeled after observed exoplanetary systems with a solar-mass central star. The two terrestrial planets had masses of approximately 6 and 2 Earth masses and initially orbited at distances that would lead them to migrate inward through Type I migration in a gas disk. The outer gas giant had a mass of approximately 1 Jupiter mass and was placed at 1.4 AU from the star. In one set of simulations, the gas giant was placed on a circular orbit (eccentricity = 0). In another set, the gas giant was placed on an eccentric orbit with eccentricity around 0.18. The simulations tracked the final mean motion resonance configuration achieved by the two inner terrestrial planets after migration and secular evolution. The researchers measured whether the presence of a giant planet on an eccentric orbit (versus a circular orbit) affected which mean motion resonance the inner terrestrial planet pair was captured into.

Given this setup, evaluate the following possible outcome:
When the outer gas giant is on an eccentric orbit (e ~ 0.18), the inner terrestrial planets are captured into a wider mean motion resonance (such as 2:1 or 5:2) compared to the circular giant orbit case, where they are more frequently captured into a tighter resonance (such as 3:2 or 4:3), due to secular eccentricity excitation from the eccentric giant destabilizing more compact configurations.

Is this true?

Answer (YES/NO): NO